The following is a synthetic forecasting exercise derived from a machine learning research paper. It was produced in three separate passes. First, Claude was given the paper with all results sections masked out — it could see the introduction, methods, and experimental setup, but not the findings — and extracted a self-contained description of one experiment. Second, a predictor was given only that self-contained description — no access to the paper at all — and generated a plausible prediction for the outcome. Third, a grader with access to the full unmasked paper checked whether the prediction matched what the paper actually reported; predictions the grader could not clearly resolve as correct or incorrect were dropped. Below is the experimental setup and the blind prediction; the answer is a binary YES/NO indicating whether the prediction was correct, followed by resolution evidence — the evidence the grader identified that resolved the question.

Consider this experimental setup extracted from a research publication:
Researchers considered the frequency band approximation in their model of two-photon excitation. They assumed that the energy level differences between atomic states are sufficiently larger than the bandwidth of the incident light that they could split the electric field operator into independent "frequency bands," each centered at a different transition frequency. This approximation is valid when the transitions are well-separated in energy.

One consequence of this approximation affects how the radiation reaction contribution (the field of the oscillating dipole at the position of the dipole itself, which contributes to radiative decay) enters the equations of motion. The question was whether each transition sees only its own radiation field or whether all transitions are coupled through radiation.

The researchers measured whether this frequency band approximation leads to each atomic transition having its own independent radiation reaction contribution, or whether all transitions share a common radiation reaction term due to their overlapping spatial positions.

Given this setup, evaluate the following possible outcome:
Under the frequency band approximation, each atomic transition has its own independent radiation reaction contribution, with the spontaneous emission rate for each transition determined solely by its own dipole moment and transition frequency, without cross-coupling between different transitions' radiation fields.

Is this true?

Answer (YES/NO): YES